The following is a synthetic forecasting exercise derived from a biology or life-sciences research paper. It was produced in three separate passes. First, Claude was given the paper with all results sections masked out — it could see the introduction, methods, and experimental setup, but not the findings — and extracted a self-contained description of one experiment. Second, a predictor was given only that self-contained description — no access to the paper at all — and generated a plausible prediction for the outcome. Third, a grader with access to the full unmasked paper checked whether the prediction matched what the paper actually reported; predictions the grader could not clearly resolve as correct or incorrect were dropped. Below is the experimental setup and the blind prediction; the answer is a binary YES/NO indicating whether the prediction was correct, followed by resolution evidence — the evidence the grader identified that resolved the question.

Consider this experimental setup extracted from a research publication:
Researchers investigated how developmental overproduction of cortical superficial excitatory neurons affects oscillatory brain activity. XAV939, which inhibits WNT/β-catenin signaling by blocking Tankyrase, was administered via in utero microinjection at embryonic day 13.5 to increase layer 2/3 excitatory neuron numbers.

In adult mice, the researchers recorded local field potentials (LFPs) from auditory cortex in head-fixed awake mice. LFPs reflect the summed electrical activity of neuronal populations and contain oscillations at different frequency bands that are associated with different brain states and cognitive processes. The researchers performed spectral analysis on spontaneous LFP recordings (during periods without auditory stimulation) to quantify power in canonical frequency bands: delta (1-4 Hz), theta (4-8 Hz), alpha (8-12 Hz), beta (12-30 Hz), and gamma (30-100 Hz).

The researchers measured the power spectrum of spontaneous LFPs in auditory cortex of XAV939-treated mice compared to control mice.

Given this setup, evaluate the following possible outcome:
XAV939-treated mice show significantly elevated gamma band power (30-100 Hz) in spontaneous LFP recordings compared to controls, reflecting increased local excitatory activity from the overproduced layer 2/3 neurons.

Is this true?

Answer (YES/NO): NO